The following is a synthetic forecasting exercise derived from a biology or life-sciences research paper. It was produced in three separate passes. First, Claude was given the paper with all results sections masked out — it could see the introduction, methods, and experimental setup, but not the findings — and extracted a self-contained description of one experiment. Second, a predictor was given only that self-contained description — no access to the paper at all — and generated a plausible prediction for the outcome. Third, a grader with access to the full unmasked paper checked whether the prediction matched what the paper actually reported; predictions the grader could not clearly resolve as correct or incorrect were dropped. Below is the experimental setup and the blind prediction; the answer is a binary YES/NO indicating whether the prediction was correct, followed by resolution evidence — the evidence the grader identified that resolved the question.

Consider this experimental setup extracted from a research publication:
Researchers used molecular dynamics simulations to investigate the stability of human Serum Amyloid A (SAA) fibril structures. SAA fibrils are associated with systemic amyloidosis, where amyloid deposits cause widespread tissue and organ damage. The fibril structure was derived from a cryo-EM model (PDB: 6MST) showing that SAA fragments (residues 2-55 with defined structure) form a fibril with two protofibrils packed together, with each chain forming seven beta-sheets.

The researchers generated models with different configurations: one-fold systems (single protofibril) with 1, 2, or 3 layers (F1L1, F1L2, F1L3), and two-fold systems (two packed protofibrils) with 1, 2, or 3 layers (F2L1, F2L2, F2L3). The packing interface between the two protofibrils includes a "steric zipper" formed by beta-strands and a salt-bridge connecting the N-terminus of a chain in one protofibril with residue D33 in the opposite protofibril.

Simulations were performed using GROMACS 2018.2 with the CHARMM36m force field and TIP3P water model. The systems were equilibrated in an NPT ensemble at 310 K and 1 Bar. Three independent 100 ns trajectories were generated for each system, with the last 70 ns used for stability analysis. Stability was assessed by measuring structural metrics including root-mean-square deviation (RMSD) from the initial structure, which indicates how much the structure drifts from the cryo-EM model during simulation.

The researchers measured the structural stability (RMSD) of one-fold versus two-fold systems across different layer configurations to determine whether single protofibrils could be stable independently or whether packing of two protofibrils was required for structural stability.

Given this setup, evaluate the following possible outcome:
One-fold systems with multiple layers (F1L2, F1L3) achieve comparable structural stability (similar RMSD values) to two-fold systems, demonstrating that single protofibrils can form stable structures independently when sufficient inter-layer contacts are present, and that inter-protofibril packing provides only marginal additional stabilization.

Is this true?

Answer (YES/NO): NO